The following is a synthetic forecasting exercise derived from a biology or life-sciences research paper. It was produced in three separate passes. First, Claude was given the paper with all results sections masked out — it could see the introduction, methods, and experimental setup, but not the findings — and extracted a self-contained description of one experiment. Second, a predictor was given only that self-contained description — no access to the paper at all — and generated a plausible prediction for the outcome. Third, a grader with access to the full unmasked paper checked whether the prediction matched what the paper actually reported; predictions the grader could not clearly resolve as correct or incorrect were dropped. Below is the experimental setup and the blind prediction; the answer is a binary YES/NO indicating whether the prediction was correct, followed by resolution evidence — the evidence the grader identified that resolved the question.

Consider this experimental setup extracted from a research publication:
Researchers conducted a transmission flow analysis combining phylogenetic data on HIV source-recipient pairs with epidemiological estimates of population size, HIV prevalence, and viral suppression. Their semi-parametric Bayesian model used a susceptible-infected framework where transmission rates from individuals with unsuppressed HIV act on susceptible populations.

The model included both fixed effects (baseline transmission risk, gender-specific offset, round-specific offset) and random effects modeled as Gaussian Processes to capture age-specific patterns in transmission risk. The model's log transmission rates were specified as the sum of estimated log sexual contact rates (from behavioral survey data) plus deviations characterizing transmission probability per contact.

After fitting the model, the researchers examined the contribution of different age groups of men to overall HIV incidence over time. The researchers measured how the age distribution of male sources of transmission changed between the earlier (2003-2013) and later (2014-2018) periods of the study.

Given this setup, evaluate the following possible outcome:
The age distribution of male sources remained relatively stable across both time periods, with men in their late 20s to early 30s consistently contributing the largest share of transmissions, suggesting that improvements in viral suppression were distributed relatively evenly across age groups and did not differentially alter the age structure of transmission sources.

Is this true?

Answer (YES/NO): NO